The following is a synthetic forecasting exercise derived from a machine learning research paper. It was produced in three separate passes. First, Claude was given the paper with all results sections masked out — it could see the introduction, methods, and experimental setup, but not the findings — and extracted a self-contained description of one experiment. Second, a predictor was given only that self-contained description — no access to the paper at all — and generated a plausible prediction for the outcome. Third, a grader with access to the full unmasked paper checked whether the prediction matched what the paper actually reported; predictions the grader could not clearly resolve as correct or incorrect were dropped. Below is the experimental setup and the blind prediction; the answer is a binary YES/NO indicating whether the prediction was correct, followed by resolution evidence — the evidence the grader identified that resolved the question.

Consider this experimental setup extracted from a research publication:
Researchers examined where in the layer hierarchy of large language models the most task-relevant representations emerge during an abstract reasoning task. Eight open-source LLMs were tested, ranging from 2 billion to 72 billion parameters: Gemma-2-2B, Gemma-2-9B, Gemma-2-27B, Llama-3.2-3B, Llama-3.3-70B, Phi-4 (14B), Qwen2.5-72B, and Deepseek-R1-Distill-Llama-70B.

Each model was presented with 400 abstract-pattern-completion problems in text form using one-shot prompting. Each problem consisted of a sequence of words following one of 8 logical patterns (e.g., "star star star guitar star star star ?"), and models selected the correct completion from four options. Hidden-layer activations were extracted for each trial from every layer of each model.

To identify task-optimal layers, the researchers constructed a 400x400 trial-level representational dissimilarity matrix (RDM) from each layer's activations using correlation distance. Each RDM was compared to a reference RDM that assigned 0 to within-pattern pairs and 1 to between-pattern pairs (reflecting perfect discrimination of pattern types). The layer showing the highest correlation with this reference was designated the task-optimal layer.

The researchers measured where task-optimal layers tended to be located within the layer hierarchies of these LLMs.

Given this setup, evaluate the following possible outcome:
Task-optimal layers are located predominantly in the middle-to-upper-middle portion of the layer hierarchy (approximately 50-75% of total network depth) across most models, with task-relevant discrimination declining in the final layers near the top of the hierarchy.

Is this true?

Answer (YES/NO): NO